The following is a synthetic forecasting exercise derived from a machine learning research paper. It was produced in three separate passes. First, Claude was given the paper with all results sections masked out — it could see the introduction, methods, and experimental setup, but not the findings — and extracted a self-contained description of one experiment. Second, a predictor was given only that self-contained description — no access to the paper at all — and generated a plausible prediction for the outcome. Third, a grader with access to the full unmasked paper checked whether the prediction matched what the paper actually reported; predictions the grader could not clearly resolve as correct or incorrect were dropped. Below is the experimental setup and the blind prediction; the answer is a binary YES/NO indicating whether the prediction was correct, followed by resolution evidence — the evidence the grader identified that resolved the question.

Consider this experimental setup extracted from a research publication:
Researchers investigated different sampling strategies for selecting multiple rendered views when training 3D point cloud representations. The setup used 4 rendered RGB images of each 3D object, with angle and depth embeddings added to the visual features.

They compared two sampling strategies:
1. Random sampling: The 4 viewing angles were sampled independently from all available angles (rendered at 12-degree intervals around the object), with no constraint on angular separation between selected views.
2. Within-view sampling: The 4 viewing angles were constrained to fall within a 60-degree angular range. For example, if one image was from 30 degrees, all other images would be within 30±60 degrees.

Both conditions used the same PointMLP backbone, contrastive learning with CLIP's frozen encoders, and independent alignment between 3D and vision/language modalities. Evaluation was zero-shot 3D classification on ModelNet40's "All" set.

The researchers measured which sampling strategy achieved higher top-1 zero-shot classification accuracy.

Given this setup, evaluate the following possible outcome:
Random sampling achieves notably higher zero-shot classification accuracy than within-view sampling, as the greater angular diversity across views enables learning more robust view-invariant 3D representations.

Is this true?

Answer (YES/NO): NO